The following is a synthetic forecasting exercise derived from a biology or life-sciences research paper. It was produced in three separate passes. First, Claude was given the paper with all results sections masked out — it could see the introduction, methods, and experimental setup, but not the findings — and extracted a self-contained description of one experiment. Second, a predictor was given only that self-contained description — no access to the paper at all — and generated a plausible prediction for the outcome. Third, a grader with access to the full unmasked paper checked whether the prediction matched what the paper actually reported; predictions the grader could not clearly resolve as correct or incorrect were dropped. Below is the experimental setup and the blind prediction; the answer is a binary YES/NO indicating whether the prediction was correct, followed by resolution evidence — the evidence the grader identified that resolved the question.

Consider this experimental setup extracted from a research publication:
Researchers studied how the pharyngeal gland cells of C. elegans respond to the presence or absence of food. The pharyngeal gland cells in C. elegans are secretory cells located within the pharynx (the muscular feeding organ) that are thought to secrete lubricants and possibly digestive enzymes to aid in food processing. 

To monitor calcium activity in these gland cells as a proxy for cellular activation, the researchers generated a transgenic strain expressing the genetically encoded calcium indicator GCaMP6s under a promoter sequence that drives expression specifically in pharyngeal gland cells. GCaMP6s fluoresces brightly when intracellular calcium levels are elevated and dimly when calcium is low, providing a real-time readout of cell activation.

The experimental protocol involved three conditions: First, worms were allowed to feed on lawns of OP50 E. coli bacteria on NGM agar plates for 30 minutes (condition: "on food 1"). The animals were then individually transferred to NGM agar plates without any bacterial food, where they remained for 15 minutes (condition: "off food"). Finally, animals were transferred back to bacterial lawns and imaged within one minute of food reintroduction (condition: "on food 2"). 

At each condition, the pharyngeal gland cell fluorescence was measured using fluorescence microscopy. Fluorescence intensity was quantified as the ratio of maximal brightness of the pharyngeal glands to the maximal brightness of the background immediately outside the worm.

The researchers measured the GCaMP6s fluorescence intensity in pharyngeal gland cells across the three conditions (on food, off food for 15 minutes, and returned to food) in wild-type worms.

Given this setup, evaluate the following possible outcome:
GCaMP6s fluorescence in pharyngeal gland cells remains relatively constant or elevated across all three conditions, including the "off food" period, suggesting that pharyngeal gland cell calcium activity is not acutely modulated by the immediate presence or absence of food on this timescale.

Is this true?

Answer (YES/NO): NO